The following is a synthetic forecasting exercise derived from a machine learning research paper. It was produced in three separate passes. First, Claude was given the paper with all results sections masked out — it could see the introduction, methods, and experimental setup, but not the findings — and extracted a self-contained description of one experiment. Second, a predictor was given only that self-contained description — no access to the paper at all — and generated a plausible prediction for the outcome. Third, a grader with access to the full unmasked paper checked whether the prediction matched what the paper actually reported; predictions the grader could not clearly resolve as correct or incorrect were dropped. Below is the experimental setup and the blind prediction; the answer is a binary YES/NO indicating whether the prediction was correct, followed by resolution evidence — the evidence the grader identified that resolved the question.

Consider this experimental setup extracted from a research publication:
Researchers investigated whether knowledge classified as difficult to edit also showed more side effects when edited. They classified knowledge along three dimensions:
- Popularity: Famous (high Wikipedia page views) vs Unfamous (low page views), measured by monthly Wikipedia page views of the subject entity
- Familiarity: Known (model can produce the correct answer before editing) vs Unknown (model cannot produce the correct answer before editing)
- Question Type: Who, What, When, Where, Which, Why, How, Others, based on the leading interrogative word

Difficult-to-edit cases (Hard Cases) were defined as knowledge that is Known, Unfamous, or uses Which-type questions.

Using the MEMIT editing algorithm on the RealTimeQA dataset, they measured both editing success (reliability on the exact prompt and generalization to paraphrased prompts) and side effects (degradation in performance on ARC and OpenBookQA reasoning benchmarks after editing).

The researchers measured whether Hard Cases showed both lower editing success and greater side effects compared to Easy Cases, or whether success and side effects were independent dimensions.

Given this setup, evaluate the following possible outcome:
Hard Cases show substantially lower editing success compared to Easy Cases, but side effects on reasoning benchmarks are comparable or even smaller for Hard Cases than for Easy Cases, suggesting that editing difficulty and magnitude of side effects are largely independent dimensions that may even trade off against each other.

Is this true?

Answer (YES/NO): NO